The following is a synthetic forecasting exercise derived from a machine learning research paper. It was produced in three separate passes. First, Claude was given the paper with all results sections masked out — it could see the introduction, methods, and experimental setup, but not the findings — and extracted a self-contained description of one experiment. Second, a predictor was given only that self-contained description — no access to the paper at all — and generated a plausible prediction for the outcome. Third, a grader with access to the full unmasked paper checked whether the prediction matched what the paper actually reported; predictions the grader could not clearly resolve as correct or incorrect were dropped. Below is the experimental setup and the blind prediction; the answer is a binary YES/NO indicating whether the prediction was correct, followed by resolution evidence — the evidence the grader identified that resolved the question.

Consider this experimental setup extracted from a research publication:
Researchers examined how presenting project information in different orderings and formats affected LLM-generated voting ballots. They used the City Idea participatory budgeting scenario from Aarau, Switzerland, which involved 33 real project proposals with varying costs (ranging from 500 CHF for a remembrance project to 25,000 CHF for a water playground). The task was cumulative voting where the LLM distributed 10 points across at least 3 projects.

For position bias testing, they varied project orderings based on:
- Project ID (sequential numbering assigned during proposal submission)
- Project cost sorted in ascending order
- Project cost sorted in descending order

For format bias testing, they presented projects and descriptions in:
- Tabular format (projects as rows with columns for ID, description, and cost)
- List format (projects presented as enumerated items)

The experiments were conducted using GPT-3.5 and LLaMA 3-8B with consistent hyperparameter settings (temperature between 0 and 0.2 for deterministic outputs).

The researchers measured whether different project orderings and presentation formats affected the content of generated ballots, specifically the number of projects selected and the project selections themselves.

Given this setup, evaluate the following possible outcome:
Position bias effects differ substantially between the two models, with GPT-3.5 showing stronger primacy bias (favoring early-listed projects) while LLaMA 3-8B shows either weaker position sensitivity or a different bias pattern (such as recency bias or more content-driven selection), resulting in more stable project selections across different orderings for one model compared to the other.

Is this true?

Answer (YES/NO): NO